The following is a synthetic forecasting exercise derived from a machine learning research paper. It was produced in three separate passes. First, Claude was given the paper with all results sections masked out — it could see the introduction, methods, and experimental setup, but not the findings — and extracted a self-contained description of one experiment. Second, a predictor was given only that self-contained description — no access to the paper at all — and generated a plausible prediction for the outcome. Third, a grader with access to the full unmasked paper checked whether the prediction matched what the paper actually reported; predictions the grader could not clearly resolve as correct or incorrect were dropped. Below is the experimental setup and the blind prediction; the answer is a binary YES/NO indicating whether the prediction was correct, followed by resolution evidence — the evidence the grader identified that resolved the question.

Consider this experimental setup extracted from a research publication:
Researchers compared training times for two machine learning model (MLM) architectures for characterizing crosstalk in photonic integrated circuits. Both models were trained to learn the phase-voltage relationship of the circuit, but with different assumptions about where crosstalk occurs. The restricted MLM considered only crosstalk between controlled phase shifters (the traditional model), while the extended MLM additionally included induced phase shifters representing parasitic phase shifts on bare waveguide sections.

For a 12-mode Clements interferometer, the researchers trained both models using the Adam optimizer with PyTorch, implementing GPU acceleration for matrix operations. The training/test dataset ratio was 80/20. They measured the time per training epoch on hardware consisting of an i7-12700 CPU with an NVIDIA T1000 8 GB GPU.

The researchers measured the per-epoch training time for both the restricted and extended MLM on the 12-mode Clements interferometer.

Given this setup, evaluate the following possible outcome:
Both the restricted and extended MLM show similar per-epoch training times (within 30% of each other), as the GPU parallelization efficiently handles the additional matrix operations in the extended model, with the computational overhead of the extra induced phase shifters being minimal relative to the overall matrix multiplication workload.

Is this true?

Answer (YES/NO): YES